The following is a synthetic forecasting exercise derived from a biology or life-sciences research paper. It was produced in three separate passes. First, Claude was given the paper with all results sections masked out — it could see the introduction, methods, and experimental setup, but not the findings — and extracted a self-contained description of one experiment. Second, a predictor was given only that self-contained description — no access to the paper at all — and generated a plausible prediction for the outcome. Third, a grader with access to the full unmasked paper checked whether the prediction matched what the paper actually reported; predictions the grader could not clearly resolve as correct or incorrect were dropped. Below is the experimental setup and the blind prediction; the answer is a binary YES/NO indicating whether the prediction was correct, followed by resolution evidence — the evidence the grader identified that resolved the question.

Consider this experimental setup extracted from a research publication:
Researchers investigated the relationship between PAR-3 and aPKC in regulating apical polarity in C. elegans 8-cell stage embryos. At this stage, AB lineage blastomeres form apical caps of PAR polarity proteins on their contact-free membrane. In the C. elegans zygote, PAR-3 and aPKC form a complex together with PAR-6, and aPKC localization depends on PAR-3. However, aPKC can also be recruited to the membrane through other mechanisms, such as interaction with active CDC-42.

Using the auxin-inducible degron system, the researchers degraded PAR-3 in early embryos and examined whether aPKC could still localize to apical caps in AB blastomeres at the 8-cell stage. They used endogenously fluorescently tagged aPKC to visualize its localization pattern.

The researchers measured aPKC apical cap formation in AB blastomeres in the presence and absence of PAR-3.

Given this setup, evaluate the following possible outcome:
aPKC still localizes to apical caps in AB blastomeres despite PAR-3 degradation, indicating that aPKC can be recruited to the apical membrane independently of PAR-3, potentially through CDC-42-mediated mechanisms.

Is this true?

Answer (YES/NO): NO